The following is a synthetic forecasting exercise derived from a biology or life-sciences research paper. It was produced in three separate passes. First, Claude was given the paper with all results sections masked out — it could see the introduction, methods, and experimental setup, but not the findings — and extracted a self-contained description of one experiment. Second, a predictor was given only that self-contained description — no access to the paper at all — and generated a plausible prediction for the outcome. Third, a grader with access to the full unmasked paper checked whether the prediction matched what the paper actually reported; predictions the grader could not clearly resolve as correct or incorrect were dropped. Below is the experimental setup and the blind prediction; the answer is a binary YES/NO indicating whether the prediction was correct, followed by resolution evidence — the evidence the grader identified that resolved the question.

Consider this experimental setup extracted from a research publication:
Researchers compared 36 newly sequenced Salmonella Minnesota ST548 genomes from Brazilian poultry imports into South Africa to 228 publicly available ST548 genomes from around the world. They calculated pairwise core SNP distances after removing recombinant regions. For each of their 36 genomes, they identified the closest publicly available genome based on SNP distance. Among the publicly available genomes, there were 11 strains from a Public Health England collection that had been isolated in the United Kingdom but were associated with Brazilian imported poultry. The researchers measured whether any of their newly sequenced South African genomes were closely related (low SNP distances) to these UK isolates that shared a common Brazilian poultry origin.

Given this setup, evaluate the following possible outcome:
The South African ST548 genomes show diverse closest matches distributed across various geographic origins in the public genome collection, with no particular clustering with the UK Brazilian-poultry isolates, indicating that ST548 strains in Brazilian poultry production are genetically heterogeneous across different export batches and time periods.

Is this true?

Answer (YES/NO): NO